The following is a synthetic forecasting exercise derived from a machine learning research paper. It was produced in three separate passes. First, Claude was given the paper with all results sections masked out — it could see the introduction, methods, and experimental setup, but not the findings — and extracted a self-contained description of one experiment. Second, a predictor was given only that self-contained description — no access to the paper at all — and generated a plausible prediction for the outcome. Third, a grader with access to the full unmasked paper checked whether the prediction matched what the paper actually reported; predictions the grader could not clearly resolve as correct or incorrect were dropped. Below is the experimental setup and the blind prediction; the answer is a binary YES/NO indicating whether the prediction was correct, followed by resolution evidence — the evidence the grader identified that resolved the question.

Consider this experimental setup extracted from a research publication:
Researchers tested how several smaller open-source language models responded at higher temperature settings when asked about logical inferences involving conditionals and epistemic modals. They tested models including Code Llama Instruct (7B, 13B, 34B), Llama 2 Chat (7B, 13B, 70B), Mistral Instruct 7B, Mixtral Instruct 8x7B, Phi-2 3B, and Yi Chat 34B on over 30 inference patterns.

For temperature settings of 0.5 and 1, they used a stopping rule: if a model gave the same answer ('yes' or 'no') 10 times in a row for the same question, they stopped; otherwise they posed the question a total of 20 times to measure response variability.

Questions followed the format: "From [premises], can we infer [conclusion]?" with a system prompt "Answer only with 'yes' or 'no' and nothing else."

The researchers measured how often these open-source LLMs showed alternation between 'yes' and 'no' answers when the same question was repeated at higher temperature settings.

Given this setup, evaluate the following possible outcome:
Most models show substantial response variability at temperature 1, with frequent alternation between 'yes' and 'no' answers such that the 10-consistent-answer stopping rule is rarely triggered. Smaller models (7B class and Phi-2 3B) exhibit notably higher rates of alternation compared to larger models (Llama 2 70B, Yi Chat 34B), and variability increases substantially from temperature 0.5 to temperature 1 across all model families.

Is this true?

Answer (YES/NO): NO